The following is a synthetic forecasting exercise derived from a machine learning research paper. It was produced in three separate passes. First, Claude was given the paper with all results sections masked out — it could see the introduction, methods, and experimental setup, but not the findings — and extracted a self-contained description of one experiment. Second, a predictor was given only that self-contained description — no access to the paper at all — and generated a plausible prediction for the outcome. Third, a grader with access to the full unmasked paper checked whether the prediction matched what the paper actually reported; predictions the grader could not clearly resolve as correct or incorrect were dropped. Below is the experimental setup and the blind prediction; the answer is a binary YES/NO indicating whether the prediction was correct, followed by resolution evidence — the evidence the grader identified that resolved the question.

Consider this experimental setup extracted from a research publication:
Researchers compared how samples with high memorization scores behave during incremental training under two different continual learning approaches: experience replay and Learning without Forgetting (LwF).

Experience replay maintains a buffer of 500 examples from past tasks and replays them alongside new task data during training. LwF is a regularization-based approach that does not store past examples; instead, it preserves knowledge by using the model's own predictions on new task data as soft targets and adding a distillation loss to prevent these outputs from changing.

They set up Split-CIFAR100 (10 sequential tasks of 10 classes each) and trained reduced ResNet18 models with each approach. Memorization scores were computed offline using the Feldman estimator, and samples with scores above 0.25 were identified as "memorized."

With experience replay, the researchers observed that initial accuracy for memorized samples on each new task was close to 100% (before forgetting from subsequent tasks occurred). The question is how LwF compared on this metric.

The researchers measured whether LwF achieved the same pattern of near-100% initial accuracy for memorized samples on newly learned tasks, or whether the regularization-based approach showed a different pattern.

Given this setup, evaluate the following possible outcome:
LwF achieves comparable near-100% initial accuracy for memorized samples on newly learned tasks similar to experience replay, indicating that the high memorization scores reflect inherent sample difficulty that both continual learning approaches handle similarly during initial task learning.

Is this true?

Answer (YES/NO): NO